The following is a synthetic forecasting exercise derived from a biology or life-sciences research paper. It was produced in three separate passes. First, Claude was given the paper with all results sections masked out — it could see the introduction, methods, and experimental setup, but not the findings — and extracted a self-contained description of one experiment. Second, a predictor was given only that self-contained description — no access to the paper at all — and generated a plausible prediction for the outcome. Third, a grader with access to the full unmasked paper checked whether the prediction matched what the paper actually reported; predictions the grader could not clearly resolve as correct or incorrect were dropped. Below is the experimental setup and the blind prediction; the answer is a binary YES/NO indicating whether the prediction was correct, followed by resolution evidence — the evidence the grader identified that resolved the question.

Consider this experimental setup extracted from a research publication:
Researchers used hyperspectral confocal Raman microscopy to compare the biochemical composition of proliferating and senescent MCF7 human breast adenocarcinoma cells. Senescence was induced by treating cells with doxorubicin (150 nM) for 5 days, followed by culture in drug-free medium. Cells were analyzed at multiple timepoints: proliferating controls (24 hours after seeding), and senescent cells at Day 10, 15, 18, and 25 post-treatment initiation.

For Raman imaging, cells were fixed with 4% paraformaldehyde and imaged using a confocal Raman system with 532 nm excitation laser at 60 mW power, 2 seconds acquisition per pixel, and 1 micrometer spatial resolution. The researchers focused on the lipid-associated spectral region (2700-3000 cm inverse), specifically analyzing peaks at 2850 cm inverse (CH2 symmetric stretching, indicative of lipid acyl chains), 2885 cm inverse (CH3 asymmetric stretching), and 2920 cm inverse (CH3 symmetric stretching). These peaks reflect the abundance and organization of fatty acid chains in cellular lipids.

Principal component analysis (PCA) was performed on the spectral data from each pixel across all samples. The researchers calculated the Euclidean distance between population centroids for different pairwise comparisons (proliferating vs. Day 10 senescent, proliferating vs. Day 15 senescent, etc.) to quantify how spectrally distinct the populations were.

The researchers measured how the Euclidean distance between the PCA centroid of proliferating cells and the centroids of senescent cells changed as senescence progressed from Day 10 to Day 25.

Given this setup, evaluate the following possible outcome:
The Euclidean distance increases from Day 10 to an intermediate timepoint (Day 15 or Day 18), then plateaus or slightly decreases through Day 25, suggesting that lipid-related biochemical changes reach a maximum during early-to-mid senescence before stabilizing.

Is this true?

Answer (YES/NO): NO